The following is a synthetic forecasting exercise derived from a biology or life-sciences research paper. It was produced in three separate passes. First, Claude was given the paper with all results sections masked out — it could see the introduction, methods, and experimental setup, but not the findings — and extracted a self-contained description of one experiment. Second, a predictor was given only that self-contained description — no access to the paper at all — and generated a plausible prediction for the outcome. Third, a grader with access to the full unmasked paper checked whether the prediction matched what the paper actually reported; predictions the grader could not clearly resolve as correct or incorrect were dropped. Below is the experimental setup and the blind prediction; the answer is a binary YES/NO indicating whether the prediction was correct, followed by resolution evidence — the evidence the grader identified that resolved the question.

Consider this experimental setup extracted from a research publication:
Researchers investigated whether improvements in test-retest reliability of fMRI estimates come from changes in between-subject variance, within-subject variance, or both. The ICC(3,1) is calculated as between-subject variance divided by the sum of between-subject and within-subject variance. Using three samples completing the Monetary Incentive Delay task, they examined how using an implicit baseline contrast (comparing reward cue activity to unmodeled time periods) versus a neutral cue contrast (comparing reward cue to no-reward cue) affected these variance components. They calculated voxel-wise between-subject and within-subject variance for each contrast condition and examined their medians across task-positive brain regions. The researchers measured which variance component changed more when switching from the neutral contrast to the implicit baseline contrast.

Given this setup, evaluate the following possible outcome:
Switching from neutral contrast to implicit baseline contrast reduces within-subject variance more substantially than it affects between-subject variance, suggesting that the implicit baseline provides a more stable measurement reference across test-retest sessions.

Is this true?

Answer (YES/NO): NO